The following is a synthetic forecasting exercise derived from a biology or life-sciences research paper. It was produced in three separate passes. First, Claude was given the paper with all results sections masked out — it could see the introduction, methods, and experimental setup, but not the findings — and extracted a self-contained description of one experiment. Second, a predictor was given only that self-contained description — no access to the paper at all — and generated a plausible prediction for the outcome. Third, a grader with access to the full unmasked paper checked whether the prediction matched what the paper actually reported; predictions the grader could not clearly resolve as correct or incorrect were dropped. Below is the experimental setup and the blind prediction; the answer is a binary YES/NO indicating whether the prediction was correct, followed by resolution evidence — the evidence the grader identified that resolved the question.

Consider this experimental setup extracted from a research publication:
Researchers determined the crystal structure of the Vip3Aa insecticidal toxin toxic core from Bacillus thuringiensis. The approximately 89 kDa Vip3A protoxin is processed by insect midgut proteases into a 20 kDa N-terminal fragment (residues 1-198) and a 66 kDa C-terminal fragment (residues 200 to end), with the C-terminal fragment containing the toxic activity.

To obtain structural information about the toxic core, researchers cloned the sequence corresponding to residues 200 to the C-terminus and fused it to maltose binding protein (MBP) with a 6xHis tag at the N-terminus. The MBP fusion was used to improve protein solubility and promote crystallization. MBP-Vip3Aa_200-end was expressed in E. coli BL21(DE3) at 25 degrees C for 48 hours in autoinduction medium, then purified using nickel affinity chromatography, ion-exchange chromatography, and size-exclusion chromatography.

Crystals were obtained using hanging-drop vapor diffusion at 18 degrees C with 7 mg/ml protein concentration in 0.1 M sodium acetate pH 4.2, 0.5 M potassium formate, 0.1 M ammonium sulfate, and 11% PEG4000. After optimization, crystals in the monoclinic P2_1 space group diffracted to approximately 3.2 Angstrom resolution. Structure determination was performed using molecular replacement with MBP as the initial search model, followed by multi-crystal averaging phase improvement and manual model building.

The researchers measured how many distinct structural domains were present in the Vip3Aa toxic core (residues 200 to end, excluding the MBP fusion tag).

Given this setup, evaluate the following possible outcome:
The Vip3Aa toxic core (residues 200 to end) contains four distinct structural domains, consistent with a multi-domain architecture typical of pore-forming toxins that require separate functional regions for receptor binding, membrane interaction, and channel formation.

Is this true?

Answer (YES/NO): YES